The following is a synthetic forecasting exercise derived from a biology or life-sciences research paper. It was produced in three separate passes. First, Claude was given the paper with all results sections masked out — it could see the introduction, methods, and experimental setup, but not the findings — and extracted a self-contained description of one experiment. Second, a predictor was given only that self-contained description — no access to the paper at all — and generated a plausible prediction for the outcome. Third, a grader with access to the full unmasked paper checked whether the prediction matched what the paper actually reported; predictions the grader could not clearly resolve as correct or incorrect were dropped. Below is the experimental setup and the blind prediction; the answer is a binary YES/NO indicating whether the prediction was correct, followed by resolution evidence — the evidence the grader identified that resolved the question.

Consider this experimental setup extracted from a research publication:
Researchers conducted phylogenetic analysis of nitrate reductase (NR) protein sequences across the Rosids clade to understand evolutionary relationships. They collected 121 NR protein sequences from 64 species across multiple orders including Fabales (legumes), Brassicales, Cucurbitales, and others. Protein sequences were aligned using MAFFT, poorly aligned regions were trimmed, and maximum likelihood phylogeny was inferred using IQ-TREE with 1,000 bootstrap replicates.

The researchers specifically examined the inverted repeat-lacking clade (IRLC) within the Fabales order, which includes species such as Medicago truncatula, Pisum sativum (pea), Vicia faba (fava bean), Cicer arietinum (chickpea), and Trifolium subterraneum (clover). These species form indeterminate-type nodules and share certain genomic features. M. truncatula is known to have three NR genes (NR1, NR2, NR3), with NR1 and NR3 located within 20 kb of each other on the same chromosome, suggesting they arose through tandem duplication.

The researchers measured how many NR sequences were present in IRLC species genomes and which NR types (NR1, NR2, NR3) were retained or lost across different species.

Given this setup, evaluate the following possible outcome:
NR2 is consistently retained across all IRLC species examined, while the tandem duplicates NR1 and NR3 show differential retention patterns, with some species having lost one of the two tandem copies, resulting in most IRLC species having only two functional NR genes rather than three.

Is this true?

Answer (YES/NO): YES